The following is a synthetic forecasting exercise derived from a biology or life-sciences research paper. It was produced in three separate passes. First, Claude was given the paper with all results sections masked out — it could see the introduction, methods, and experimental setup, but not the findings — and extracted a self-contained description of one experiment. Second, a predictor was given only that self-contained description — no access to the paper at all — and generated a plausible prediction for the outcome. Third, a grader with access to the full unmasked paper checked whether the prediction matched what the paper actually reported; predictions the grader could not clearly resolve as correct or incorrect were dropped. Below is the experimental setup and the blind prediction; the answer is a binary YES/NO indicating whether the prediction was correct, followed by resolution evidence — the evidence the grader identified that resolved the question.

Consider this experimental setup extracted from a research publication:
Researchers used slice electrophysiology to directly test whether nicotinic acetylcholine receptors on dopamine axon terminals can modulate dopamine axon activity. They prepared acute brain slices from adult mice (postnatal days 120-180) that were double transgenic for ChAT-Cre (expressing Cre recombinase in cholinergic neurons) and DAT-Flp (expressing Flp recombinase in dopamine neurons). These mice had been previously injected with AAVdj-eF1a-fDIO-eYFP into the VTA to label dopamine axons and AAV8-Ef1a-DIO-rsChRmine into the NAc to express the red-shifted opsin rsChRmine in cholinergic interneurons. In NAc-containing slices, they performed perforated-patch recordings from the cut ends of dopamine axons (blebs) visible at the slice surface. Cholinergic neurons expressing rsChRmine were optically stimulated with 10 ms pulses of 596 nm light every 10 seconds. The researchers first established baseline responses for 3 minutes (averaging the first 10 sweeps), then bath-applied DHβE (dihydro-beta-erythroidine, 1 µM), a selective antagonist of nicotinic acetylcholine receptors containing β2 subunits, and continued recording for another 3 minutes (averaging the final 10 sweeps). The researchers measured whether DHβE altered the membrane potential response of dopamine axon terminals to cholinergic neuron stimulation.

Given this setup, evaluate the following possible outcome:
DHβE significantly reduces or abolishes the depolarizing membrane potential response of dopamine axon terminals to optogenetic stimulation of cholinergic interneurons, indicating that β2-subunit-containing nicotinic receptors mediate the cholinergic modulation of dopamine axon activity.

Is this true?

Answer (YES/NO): YES